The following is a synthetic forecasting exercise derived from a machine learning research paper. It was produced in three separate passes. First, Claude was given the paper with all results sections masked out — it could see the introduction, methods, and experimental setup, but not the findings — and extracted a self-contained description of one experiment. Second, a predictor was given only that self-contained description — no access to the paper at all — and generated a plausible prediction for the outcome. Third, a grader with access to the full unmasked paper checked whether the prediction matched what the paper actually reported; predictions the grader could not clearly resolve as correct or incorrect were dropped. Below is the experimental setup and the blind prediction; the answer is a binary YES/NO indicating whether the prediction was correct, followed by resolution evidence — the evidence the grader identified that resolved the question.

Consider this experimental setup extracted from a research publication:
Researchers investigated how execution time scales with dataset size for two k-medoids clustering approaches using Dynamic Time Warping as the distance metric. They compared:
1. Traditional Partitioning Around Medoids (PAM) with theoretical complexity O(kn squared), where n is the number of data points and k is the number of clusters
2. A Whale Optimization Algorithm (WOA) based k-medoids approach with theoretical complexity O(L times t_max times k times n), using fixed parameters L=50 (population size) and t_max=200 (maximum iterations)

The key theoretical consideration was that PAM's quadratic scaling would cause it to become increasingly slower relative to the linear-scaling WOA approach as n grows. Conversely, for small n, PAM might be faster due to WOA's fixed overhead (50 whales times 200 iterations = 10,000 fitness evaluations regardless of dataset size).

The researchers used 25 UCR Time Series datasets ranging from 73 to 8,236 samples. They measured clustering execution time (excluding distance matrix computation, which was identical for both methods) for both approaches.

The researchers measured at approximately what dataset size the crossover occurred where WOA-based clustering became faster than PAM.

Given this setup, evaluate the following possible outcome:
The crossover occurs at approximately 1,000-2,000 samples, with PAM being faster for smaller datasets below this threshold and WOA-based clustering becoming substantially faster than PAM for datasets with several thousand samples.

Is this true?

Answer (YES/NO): NO